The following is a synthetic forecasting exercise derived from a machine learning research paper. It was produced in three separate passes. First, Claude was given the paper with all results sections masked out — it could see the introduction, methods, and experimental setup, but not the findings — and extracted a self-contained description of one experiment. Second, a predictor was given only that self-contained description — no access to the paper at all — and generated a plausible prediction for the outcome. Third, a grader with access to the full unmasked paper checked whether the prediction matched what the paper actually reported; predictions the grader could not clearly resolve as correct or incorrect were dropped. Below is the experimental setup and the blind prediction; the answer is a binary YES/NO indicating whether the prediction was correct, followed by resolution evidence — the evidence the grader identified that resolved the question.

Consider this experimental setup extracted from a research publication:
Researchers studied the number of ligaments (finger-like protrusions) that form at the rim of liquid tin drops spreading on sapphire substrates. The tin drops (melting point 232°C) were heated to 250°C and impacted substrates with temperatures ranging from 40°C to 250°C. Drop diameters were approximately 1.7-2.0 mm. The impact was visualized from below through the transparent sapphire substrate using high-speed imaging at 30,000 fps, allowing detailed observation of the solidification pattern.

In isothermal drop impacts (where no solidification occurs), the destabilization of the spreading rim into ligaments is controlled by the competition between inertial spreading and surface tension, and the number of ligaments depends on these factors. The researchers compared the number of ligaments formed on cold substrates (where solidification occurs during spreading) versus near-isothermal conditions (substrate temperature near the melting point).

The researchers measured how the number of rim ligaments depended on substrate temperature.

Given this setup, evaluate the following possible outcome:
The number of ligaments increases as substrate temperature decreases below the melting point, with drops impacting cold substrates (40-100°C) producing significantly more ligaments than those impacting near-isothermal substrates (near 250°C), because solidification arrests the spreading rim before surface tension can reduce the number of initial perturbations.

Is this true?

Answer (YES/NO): NO